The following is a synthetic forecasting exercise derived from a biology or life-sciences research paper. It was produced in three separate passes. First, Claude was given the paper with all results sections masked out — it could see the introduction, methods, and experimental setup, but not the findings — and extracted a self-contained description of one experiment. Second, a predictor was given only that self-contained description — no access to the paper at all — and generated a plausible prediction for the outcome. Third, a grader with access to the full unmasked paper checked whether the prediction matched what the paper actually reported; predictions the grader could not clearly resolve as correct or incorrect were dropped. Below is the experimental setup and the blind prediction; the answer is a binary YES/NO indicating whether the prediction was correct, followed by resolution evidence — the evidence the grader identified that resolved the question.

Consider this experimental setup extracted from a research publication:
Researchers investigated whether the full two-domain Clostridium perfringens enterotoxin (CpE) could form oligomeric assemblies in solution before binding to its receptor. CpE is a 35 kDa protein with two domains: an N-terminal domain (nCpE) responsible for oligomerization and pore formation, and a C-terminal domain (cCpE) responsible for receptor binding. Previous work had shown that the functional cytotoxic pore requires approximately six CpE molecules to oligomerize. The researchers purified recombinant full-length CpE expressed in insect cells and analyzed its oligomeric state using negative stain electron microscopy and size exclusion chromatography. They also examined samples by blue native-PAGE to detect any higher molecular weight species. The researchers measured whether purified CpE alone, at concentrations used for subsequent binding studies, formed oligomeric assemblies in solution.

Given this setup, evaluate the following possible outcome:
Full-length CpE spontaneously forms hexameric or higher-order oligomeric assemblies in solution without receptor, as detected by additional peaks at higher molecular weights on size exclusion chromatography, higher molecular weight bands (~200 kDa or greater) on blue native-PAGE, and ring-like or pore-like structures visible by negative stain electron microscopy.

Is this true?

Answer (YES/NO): NO